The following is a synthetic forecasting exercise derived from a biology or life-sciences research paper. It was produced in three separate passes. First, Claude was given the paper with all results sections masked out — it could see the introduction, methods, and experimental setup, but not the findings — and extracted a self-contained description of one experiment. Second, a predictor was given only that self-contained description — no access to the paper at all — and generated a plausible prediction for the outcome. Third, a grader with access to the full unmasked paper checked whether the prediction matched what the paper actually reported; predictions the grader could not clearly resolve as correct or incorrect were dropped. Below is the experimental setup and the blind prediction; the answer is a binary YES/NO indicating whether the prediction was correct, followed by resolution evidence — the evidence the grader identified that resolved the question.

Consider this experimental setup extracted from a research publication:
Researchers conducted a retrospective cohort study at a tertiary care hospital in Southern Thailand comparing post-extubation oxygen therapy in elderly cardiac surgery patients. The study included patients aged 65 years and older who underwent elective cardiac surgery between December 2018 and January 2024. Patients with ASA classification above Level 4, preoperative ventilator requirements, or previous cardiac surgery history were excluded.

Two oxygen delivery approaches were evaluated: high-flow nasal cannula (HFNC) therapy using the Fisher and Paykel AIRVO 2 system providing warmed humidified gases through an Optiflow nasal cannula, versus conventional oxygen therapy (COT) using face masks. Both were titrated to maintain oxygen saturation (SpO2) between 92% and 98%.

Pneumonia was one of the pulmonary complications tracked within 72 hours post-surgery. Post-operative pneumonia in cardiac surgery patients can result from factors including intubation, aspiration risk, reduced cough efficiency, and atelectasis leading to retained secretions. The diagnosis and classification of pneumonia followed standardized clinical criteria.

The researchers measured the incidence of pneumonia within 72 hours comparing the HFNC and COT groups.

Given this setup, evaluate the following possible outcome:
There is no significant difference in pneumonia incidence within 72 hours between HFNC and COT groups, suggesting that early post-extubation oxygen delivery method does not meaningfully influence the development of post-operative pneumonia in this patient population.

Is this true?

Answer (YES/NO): YES